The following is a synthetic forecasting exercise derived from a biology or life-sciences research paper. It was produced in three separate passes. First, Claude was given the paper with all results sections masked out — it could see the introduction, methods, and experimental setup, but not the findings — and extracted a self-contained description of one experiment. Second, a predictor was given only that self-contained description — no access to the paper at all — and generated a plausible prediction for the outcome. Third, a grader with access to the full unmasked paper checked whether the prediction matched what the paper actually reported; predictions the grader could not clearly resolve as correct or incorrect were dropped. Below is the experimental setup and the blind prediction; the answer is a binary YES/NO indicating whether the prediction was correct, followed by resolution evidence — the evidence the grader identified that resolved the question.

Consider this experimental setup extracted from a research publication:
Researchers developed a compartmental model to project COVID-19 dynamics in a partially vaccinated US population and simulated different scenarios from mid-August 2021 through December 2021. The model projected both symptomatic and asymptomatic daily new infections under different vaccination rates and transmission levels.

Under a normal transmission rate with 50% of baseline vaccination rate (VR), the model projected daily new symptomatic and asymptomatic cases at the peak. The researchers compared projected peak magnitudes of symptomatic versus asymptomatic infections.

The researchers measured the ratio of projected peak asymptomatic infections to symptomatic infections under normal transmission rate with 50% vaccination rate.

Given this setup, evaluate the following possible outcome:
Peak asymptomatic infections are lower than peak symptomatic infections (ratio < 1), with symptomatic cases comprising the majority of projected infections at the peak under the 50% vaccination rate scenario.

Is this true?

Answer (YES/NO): NO